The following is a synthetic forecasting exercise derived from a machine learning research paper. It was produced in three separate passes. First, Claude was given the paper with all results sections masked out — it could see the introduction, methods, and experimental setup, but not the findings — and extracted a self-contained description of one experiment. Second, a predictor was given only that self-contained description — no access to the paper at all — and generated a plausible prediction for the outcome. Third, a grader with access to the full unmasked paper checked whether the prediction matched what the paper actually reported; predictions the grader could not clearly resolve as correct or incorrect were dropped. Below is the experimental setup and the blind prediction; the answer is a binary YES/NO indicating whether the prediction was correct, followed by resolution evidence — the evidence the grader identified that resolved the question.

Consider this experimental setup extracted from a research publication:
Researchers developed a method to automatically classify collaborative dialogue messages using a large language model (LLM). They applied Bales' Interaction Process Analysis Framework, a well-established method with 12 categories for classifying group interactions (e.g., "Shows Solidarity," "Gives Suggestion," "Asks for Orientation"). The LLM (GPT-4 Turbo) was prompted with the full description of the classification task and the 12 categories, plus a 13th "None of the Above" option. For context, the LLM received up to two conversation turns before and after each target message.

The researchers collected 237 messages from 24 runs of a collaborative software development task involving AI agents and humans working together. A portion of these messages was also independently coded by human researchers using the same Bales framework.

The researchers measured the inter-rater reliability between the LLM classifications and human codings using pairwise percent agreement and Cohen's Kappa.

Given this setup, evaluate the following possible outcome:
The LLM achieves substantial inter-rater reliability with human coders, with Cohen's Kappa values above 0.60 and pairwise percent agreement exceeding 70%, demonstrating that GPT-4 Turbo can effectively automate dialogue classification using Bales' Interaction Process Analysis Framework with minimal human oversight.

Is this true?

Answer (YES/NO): YES